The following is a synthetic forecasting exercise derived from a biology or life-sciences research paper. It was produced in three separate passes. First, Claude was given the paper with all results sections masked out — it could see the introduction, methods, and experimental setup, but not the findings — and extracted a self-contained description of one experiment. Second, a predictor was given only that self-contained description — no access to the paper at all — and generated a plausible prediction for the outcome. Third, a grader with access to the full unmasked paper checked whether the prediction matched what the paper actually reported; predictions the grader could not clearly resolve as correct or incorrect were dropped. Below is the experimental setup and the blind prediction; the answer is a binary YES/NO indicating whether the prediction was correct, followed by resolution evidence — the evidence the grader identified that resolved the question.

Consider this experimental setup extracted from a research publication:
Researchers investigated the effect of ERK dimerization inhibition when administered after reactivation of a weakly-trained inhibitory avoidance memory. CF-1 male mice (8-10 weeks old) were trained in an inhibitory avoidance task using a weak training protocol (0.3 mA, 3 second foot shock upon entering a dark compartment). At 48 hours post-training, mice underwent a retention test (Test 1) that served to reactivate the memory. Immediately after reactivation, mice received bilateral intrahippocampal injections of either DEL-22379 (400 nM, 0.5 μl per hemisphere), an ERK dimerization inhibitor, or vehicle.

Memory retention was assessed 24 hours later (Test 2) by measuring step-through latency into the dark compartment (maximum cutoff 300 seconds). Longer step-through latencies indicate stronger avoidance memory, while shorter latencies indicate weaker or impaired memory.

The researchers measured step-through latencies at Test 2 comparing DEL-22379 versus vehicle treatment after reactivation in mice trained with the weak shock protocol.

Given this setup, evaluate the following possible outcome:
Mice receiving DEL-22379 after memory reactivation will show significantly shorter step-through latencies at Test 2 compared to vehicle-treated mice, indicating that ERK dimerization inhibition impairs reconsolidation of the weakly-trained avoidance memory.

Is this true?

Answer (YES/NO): NO